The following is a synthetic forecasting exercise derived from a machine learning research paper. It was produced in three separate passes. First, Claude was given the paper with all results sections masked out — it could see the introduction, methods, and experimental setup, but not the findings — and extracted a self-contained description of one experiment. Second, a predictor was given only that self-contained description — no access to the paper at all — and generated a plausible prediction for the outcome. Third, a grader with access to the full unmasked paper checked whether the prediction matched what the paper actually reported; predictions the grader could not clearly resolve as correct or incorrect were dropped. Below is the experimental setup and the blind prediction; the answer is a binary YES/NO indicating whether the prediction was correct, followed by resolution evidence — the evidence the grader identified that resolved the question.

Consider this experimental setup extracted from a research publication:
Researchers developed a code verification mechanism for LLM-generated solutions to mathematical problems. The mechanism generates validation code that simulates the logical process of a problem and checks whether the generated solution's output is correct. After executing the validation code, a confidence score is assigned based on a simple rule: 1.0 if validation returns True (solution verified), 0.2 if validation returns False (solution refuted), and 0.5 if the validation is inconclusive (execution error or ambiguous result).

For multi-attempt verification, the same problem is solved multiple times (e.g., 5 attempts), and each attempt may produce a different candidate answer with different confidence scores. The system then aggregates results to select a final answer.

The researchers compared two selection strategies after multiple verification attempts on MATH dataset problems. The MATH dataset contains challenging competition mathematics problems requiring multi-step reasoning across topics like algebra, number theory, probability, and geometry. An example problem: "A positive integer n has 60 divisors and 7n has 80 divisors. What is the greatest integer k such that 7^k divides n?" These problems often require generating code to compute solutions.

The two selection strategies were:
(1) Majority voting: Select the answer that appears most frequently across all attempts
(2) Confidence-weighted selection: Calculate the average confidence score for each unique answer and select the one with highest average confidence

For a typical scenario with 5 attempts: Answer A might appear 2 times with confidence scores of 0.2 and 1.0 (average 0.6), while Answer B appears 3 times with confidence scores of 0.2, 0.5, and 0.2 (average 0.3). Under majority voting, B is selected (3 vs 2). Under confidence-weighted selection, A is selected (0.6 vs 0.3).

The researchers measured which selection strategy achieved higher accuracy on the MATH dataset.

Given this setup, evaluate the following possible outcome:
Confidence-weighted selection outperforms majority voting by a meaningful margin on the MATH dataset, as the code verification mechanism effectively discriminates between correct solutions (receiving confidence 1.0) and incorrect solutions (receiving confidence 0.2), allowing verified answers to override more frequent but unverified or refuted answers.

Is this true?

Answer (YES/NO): YES